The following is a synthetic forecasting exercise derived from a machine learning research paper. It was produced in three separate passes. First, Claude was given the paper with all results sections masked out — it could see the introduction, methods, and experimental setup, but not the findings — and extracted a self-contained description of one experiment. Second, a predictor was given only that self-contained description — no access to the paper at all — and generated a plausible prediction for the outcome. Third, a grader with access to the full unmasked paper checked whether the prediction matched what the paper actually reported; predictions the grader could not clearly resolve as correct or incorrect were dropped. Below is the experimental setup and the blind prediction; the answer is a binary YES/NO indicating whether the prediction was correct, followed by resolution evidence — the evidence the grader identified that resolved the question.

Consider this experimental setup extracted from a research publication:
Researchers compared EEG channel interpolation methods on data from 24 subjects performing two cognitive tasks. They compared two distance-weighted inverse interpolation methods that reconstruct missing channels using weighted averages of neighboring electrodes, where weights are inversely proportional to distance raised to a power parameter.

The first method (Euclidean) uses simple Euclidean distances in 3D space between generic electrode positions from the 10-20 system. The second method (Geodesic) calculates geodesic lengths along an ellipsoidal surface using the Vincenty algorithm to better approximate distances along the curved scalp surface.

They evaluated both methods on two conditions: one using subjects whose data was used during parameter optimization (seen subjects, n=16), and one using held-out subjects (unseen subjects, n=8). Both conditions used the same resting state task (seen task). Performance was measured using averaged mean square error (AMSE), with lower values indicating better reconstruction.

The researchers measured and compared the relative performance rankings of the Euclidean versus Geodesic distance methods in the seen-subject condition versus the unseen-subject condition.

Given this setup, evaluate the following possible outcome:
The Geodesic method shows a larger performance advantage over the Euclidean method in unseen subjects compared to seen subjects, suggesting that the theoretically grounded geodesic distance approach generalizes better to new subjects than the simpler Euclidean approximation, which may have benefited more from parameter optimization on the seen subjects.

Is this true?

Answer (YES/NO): NO